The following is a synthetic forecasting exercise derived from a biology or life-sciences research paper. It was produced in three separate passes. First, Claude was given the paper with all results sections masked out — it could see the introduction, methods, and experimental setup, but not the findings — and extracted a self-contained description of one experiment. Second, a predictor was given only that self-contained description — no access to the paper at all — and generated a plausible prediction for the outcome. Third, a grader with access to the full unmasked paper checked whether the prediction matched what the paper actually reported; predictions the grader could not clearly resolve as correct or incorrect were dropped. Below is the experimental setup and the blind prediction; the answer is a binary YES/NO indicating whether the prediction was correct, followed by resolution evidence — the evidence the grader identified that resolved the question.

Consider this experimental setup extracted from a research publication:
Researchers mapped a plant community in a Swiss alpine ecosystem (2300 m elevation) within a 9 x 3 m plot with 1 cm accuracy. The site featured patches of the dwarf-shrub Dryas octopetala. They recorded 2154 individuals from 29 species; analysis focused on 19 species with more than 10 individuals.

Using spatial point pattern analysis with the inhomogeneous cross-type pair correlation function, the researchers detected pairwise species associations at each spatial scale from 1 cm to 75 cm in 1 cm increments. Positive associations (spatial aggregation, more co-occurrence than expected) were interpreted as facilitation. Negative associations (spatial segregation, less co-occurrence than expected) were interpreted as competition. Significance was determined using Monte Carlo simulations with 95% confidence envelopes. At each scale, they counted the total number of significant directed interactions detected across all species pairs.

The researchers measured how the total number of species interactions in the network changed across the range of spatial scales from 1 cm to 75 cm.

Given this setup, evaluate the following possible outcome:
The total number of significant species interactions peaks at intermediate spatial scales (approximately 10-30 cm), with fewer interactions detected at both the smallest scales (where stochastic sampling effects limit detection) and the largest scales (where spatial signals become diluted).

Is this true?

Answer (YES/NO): NO